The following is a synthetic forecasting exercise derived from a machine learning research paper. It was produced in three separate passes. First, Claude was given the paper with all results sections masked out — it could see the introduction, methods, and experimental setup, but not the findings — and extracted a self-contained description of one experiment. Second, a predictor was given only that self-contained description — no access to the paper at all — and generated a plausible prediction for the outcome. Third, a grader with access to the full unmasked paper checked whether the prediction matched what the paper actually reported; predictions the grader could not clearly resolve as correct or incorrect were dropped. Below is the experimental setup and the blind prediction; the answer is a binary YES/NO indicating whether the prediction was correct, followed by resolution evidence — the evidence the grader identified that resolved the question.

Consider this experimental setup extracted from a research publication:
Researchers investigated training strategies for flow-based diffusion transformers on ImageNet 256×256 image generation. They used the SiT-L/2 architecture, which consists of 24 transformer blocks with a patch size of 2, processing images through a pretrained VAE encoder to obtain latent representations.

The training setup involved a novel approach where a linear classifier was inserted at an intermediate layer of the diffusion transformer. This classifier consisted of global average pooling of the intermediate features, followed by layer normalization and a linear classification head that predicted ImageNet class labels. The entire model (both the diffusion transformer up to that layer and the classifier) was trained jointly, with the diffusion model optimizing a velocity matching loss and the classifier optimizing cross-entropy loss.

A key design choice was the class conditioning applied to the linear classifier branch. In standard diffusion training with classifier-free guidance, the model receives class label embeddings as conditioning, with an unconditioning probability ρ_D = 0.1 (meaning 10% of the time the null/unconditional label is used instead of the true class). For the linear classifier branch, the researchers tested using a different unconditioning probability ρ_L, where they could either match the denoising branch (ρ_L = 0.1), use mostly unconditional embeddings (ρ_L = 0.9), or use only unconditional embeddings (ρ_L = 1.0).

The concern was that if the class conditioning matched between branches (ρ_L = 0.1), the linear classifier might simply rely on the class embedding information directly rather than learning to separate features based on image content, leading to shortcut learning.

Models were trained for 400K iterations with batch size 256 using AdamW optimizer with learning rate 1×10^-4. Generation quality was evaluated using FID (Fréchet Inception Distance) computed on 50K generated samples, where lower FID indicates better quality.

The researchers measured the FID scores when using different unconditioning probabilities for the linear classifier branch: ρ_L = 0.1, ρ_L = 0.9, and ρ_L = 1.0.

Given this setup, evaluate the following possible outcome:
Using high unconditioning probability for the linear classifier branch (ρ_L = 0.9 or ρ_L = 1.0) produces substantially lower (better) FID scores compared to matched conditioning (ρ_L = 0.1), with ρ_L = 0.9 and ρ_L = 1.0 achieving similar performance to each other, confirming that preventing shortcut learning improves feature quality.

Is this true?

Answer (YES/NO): NO